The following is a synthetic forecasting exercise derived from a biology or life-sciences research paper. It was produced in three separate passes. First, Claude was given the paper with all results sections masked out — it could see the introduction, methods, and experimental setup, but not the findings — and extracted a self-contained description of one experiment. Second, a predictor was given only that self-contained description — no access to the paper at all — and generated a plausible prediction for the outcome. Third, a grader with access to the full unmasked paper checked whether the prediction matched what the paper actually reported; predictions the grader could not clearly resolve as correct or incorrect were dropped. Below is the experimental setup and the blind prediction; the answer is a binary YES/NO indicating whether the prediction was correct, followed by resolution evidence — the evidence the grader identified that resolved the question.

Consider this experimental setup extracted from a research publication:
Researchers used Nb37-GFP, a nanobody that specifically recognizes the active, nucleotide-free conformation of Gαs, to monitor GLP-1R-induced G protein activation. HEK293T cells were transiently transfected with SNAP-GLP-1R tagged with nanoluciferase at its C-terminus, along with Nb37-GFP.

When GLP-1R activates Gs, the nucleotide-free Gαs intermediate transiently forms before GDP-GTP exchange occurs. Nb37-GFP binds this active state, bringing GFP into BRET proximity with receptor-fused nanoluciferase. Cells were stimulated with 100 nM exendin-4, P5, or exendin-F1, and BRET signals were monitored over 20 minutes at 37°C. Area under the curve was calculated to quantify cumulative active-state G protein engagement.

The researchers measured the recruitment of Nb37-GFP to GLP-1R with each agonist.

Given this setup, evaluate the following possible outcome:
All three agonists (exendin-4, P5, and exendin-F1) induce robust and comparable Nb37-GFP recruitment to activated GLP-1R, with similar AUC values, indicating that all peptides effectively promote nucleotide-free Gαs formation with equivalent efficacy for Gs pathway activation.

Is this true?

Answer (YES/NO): NO